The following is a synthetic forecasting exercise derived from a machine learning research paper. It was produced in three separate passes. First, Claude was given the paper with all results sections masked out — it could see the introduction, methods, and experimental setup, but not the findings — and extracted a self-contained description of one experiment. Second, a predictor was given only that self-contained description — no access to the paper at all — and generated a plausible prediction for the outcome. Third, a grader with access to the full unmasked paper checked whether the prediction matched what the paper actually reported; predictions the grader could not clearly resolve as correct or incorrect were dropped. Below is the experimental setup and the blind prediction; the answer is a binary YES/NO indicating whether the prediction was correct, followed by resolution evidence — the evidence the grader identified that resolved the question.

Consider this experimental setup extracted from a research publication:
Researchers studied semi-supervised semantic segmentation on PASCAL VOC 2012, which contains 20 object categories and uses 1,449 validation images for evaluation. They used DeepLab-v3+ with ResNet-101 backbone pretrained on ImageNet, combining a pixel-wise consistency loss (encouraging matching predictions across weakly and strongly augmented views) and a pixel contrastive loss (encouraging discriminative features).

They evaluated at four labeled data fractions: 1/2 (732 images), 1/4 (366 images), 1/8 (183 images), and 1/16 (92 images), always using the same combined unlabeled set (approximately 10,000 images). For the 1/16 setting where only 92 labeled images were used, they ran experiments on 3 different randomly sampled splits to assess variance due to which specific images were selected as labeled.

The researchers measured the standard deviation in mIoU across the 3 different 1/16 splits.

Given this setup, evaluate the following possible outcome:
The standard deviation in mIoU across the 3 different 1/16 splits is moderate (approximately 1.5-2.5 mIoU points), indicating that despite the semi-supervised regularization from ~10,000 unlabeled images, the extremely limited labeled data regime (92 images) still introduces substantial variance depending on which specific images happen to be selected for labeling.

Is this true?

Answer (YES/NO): NO